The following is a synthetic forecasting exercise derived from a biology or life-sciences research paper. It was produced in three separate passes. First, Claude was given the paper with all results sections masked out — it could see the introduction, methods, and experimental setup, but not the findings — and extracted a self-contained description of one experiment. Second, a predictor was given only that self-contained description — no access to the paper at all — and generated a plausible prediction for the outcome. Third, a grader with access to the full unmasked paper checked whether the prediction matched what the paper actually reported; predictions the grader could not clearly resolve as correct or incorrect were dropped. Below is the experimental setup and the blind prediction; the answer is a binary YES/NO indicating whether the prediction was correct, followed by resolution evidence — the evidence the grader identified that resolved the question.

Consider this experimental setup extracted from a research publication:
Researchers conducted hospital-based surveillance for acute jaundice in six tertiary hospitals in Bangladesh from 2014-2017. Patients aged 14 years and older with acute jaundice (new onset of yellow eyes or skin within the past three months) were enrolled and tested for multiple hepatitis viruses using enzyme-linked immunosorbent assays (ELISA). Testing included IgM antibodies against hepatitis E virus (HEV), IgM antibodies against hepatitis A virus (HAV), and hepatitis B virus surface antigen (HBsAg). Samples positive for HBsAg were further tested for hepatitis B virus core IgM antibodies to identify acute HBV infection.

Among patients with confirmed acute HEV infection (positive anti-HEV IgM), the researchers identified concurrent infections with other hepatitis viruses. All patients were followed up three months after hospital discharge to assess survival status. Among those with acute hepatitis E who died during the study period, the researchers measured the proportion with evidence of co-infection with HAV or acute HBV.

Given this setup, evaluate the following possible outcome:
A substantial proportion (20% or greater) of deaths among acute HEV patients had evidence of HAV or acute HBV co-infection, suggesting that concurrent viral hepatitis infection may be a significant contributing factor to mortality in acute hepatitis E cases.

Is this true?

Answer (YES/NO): YES